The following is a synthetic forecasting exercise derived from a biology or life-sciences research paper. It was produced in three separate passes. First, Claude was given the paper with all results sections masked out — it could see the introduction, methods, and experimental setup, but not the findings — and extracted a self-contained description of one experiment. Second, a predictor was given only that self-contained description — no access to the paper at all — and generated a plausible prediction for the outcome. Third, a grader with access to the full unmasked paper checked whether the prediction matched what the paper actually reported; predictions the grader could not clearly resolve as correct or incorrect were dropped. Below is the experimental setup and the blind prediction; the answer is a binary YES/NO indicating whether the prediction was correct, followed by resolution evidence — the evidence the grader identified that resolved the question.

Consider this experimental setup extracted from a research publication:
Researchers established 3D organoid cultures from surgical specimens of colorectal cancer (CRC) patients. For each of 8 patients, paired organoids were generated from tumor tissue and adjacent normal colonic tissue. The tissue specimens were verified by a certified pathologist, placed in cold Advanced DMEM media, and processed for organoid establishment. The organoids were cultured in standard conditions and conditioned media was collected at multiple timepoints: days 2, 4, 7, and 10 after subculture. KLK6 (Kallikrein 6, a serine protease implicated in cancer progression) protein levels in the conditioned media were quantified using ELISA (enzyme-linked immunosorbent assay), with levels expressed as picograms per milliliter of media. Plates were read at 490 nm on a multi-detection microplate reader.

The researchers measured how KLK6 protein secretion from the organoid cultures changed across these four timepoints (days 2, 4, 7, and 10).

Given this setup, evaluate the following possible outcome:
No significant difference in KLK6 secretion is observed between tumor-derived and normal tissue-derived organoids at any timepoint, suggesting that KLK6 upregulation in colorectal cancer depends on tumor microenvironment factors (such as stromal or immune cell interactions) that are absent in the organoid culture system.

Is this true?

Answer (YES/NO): NO